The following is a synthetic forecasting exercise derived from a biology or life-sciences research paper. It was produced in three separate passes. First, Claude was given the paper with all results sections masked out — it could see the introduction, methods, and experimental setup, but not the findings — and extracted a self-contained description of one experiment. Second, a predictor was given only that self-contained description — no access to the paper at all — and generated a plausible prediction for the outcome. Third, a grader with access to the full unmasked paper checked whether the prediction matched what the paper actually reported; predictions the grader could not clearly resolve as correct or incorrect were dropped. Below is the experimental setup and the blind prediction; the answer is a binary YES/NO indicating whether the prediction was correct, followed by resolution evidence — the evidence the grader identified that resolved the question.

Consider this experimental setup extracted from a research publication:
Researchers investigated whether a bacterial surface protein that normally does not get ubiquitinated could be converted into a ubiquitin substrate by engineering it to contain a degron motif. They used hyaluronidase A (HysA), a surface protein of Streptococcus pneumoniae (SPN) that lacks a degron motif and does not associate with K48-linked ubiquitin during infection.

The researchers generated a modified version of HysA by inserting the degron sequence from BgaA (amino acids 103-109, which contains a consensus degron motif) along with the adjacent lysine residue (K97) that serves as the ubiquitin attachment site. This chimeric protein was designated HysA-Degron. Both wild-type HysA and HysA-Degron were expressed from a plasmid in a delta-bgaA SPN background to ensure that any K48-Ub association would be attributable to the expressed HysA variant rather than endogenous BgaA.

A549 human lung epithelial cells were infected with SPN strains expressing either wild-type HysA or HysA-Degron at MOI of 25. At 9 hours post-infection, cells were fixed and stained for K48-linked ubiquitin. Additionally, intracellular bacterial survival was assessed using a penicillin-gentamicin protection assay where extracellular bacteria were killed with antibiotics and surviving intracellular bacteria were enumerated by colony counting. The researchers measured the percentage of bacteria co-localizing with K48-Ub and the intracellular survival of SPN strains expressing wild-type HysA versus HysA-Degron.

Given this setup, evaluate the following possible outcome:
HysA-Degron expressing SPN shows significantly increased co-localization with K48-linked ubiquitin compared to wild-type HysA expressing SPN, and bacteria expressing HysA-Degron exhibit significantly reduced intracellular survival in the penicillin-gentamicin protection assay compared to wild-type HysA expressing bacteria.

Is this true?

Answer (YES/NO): YES